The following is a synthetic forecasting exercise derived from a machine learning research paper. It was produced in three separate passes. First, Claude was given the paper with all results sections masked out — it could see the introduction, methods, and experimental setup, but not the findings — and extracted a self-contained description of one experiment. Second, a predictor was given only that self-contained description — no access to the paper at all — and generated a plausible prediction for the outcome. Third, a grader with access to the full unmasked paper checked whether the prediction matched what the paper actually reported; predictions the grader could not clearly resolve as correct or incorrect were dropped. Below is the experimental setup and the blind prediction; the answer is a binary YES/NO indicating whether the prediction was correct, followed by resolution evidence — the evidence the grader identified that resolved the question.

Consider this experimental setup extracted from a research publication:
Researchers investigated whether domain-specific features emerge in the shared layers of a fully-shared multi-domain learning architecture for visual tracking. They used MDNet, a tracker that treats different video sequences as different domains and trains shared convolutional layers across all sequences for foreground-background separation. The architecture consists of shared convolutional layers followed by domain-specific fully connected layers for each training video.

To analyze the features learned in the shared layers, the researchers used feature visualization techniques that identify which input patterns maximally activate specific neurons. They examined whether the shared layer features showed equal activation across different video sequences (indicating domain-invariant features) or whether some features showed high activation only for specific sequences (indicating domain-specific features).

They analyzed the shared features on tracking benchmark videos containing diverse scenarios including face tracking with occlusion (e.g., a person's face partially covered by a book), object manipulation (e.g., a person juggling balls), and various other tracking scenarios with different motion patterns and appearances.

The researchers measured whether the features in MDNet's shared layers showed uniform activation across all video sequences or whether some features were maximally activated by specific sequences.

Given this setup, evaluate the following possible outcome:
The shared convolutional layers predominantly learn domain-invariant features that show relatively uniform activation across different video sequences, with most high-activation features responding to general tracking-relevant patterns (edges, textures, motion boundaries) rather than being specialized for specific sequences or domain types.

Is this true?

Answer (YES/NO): NO